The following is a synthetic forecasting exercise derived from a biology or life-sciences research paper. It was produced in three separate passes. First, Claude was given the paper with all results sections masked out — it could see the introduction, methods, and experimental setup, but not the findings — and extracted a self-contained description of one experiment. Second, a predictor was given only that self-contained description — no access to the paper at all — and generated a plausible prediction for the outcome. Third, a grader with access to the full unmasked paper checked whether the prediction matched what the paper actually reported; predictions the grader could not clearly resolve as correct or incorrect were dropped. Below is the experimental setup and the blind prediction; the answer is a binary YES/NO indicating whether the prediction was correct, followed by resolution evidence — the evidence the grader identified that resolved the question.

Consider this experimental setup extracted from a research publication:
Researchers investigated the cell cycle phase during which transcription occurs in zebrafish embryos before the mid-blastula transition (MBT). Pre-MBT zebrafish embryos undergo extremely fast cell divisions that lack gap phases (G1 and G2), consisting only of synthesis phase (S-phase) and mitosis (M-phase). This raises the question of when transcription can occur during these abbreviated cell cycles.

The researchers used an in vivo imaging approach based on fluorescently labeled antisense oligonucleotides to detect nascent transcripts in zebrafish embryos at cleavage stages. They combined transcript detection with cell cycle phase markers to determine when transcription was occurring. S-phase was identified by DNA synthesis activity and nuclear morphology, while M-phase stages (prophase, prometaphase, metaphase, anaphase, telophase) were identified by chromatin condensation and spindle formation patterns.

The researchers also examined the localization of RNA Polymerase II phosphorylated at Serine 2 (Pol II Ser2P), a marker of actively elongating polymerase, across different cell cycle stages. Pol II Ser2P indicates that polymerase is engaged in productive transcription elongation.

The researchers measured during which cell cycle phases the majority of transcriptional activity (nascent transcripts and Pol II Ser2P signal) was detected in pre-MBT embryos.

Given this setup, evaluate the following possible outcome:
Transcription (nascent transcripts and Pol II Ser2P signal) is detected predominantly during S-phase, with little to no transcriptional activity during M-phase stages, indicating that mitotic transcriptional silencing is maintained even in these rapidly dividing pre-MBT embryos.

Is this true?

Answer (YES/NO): NO